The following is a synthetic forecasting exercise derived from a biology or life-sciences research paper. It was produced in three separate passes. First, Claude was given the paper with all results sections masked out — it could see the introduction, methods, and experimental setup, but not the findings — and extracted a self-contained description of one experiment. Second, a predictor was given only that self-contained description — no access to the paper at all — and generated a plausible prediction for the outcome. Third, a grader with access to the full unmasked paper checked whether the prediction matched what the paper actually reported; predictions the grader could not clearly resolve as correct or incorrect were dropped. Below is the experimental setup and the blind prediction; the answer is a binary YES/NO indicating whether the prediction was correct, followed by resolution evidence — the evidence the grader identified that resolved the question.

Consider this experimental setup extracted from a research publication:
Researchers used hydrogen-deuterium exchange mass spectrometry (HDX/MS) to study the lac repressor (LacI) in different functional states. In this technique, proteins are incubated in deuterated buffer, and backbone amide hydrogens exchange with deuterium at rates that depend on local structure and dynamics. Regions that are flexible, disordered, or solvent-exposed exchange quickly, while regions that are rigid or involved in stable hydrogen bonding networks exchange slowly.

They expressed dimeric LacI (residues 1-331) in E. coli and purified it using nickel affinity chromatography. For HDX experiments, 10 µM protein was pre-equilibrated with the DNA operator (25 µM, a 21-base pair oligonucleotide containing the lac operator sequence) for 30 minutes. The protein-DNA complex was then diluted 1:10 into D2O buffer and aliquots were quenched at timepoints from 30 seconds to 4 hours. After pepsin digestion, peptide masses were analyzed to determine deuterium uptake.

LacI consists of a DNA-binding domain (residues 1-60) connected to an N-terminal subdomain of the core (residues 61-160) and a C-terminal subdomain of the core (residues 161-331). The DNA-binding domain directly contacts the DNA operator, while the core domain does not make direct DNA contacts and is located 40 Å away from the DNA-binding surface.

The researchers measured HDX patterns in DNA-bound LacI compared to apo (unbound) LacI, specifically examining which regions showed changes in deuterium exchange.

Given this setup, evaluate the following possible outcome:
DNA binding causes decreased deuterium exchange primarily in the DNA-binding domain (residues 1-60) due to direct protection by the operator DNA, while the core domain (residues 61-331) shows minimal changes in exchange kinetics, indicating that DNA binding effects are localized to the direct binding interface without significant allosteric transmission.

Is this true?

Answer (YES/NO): NO